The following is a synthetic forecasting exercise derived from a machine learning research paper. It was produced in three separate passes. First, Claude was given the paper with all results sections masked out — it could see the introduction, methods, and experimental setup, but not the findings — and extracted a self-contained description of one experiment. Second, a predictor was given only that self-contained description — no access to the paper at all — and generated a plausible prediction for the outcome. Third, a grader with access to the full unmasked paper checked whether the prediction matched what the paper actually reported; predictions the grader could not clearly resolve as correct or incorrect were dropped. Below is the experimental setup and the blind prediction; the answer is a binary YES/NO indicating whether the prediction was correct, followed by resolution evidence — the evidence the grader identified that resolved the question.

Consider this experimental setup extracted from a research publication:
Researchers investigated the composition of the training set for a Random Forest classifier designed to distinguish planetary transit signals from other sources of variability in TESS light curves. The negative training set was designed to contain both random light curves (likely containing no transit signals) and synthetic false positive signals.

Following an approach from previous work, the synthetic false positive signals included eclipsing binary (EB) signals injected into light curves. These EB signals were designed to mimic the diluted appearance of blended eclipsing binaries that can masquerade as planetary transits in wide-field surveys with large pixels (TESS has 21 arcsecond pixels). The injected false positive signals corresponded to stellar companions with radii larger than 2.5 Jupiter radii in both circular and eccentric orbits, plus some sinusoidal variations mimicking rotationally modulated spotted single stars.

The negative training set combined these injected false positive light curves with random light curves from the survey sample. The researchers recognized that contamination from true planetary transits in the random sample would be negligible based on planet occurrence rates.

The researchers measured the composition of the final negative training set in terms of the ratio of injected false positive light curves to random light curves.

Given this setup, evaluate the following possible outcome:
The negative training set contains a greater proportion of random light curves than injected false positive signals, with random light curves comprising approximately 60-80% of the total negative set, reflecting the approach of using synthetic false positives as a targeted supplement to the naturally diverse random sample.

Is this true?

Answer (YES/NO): NO